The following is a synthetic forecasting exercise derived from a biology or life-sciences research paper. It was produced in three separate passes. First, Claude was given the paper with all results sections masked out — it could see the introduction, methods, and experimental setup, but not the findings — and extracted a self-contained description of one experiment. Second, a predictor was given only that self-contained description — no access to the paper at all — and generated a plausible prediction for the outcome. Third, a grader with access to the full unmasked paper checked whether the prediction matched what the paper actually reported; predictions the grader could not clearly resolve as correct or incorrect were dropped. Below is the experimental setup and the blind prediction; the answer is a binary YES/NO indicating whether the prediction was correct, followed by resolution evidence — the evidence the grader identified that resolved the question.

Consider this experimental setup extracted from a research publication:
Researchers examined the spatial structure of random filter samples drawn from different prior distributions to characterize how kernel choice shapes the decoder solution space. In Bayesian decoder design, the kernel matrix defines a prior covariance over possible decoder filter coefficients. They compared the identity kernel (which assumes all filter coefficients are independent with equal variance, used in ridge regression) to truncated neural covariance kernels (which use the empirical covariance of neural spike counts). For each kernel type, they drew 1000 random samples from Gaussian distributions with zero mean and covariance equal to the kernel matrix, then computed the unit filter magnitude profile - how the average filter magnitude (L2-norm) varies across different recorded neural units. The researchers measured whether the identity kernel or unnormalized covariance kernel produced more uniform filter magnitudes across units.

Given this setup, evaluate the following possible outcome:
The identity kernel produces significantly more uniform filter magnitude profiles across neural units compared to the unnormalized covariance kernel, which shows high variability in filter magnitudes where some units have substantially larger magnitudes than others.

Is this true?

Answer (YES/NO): YES